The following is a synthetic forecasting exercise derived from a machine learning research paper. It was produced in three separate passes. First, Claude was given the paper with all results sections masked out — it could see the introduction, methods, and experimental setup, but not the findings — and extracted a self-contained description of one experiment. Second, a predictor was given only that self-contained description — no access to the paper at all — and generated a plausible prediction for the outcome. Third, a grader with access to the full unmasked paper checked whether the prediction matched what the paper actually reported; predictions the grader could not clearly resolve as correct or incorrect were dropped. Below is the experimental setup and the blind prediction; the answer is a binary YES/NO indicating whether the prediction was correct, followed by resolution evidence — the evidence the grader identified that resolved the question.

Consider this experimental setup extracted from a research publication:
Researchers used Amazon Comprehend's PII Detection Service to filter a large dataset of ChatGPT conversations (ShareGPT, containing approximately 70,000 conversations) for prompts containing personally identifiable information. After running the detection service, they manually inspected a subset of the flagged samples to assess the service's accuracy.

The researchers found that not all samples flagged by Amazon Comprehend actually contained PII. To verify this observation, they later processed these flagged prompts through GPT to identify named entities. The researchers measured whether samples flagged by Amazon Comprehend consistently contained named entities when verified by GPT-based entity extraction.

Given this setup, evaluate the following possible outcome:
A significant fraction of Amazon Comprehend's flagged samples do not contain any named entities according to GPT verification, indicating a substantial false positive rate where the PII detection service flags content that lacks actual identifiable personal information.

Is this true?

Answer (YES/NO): NO